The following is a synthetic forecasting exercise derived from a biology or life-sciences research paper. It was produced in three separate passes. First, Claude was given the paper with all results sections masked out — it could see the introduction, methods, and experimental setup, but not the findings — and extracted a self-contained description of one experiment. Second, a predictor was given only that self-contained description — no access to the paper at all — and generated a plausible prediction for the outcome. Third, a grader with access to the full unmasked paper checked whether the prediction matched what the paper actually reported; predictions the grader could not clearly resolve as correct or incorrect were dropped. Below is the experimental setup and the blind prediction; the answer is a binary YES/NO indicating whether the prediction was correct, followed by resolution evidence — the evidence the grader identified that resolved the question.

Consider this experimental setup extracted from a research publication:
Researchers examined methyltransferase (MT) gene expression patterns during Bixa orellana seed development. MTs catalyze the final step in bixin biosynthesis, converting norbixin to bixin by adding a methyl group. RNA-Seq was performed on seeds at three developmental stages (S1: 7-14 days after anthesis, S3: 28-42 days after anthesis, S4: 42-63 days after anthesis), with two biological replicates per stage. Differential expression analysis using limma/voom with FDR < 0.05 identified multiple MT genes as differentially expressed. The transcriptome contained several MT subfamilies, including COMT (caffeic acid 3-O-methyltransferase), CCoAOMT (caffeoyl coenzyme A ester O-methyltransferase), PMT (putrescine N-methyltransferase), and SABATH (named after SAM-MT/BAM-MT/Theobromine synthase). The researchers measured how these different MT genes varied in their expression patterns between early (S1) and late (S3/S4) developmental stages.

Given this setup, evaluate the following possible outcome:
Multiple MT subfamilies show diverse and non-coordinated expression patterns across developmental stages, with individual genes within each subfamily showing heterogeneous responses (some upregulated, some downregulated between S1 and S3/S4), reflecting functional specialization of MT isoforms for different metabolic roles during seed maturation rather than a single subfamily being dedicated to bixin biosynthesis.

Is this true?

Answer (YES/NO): NO